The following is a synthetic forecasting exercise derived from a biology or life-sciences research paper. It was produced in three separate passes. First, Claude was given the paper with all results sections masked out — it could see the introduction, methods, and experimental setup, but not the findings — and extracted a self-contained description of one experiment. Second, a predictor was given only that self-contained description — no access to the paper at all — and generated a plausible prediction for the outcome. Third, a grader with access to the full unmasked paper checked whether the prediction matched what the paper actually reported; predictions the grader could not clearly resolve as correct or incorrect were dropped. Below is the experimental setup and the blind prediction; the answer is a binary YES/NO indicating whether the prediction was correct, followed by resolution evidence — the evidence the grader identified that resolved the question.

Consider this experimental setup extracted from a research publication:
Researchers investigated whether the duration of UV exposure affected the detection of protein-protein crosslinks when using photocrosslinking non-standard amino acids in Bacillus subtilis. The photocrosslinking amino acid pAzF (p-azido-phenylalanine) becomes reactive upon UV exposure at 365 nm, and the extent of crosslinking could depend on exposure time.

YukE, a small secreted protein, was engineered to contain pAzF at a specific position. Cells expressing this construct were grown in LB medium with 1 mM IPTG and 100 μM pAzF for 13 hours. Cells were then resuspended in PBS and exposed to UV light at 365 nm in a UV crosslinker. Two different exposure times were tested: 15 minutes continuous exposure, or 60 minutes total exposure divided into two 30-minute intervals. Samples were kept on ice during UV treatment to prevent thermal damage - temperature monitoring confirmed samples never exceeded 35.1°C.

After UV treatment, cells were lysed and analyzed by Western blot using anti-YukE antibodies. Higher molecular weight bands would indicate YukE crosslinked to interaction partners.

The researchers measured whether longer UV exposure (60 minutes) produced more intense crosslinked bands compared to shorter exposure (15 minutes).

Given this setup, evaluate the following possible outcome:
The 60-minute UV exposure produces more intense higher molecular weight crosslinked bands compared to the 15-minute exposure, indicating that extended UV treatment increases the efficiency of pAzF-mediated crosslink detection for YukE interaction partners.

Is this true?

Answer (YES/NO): NO